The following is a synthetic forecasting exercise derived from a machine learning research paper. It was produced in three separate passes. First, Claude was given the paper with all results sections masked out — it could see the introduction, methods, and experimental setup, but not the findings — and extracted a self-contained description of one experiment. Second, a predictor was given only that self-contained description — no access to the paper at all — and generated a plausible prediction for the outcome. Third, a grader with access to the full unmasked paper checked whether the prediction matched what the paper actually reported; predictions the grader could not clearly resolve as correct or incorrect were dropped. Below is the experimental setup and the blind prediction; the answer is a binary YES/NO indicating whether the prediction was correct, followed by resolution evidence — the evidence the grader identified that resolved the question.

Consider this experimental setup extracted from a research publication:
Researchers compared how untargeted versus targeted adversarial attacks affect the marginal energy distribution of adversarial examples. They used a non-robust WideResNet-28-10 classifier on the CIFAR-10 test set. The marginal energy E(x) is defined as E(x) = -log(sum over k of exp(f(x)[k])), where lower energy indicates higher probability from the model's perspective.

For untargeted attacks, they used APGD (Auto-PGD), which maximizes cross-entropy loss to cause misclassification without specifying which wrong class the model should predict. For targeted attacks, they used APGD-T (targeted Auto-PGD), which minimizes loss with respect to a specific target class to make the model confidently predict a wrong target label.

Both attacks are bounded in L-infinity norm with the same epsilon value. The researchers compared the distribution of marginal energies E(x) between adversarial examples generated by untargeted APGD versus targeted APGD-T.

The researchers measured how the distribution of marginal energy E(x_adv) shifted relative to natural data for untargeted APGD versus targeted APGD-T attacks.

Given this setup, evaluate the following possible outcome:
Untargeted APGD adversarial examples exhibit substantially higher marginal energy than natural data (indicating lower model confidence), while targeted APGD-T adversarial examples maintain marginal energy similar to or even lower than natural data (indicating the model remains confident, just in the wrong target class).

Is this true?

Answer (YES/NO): NO